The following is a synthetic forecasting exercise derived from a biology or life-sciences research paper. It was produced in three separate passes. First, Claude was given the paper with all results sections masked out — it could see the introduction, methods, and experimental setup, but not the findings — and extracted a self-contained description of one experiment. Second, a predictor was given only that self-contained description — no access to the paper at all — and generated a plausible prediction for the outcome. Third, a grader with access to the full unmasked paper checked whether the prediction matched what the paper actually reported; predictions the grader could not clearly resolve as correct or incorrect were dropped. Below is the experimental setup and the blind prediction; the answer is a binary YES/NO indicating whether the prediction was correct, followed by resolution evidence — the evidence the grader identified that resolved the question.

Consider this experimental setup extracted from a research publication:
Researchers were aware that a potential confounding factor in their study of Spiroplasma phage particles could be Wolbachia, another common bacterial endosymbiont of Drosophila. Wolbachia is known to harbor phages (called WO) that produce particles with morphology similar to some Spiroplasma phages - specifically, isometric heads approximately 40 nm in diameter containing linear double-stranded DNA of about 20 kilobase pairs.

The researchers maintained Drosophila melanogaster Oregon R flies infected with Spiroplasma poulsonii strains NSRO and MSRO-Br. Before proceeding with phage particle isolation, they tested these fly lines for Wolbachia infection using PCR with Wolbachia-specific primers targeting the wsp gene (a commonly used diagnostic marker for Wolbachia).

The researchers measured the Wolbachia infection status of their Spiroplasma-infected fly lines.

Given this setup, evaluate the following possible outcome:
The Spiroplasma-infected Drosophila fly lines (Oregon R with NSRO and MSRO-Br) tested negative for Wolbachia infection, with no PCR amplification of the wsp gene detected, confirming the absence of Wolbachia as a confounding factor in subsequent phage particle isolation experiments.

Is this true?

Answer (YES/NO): YES